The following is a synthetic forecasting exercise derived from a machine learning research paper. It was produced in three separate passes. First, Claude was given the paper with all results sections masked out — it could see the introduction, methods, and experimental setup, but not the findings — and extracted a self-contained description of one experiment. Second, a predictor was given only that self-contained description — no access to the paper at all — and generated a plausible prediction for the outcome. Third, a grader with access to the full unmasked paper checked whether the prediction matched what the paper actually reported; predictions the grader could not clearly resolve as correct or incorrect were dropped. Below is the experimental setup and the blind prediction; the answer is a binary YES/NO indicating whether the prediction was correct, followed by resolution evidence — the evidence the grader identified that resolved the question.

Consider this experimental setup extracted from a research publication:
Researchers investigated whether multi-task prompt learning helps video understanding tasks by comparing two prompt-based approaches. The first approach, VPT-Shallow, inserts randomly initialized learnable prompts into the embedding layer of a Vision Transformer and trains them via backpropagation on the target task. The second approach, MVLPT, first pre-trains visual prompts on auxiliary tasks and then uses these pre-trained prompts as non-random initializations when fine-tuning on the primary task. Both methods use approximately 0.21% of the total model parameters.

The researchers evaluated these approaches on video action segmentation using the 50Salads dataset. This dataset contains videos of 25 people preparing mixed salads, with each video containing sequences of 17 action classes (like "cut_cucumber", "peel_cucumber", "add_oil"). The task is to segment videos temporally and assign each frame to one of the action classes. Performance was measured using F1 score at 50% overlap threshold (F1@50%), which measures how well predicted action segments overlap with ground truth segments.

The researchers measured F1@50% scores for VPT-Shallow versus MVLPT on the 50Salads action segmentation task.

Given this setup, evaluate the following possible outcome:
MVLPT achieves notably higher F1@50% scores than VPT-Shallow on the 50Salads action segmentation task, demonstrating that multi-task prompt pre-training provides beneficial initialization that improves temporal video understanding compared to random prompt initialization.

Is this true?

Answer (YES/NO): NO